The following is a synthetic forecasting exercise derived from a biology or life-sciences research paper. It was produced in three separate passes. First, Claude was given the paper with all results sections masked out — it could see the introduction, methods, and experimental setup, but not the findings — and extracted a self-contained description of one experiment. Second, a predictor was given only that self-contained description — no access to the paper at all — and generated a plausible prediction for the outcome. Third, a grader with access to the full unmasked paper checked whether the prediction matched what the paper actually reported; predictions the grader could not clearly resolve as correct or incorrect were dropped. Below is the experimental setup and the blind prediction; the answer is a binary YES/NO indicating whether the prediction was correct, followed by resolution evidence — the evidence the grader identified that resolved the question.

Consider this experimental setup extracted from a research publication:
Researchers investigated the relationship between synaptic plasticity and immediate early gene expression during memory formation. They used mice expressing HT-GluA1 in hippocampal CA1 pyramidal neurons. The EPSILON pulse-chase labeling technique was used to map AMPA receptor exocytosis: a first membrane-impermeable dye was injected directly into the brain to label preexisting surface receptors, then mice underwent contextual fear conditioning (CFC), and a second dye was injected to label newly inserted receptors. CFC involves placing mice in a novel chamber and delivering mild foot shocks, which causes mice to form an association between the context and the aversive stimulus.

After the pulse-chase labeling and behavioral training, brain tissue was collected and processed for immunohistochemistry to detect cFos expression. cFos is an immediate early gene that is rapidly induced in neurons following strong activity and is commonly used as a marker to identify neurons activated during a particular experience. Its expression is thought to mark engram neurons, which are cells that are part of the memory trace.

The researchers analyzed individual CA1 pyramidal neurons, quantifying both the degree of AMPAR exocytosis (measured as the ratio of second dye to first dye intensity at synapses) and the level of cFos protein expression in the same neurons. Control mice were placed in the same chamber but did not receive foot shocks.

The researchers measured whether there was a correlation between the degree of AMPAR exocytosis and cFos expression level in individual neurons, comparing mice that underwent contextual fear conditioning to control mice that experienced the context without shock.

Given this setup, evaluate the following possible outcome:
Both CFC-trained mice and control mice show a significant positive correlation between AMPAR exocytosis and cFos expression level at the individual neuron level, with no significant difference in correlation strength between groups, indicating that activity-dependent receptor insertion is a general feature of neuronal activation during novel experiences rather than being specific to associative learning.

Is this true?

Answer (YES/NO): NO